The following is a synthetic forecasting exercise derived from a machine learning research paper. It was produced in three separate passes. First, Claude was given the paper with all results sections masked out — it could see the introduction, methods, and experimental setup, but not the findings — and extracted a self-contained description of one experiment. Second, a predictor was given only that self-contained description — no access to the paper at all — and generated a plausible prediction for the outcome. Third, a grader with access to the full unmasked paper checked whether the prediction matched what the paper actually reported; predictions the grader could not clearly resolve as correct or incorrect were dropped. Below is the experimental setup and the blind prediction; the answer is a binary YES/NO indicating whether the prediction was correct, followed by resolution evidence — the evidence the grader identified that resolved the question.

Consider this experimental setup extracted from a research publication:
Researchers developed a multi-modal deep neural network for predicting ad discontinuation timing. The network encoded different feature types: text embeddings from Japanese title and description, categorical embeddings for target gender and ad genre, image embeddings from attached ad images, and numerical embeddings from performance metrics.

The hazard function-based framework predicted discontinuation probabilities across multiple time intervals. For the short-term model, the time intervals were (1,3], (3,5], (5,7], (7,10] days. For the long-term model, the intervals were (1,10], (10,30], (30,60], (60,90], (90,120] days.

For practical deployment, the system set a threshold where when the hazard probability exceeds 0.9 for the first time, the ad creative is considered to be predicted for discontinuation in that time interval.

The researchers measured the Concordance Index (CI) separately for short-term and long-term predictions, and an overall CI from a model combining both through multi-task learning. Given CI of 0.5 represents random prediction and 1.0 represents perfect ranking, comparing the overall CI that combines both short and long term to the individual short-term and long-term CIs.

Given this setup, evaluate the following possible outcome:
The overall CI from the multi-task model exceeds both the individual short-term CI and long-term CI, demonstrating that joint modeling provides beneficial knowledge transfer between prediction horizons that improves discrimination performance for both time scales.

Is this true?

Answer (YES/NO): NO